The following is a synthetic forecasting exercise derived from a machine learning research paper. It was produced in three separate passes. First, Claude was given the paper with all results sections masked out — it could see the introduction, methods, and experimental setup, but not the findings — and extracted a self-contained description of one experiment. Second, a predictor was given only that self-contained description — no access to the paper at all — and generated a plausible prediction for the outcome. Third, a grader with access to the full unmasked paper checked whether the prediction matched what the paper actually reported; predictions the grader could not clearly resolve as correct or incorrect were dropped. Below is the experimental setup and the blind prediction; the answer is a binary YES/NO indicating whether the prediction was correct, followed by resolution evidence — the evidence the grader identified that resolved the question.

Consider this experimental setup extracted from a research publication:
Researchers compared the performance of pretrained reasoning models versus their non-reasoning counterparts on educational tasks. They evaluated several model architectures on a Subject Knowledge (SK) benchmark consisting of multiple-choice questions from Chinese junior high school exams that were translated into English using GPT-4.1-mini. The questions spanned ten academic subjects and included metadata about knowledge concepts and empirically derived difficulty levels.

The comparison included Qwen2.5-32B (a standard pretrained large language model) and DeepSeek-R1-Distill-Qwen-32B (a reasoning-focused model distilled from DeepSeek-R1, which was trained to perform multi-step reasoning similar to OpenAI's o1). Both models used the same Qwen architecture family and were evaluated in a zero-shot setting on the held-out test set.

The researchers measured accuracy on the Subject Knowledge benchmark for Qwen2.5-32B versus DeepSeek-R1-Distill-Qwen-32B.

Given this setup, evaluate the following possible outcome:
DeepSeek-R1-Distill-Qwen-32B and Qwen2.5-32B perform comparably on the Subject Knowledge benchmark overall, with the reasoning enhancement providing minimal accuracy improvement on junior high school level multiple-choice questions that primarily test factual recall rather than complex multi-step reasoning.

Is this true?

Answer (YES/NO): NO